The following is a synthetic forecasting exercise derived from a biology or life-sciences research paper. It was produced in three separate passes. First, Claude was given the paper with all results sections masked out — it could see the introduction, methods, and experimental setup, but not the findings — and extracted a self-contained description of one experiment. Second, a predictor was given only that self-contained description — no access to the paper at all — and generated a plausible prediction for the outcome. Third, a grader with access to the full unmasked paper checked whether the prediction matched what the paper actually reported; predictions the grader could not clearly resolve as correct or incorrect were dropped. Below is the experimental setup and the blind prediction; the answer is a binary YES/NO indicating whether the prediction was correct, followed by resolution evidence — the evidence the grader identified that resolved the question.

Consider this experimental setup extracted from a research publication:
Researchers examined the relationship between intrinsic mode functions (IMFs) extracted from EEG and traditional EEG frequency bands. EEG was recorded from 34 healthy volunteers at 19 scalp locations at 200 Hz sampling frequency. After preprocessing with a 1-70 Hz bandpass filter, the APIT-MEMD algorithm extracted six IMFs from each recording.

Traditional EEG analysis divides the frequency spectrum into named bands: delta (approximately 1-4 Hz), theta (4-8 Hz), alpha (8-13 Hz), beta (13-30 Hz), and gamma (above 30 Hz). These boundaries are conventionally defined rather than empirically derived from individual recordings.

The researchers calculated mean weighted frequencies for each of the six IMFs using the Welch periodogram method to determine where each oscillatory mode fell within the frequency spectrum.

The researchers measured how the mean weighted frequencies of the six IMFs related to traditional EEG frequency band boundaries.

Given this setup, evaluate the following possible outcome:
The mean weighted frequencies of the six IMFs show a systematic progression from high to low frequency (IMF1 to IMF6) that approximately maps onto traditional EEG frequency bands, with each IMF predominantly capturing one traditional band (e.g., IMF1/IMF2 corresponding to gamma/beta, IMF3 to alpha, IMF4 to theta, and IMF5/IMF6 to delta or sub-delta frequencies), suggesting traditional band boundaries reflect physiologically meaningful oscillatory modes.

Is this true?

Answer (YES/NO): NO